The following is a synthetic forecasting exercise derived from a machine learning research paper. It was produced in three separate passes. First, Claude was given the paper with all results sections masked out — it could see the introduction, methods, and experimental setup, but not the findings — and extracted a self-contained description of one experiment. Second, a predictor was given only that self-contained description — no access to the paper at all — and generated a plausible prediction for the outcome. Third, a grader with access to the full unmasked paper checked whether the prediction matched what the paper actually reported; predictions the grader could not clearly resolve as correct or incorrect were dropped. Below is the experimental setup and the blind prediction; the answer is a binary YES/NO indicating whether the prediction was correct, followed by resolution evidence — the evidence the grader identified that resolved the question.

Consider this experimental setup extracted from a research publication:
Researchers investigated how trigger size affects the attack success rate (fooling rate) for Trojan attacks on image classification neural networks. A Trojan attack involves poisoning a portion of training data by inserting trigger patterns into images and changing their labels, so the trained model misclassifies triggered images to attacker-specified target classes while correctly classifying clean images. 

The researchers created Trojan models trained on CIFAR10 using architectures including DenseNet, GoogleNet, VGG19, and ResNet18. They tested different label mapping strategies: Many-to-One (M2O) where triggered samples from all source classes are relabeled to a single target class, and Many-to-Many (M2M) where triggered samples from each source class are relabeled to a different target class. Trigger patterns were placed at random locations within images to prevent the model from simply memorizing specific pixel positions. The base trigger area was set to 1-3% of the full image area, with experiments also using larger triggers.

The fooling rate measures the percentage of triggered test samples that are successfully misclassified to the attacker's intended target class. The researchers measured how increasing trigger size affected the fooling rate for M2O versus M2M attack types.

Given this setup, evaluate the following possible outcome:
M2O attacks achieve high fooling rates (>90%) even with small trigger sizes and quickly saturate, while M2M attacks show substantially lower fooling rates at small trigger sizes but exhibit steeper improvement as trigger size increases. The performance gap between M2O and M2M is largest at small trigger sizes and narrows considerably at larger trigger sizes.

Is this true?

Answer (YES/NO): NO